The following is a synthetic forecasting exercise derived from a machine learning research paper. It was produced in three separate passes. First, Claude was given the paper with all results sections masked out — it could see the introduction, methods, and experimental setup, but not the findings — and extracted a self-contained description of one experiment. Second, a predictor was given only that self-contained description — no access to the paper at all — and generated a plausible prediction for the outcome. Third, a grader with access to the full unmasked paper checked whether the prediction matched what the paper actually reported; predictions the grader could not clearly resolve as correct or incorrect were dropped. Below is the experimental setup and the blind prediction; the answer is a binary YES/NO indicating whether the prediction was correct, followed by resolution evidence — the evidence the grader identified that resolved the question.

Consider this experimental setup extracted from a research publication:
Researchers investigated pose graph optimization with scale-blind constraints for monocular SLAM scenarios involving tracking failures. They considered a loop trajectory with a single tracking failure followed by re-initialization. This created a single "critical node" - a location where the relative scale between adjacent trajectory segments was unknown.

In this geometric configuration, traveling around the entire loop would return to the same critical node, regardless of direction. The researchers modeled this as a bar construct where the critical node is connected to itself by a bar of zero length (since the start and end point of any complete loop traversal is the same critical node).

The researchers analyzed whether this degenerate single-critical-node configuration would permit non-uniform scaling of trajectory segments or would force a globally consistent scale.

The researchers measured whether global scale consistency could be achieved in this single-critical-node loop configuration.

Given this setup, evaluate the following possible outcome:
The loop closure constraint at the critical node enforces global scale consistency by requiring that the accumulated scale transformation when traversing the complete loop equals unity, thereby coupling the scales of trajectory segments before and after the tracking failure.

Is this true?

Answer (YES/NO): YES